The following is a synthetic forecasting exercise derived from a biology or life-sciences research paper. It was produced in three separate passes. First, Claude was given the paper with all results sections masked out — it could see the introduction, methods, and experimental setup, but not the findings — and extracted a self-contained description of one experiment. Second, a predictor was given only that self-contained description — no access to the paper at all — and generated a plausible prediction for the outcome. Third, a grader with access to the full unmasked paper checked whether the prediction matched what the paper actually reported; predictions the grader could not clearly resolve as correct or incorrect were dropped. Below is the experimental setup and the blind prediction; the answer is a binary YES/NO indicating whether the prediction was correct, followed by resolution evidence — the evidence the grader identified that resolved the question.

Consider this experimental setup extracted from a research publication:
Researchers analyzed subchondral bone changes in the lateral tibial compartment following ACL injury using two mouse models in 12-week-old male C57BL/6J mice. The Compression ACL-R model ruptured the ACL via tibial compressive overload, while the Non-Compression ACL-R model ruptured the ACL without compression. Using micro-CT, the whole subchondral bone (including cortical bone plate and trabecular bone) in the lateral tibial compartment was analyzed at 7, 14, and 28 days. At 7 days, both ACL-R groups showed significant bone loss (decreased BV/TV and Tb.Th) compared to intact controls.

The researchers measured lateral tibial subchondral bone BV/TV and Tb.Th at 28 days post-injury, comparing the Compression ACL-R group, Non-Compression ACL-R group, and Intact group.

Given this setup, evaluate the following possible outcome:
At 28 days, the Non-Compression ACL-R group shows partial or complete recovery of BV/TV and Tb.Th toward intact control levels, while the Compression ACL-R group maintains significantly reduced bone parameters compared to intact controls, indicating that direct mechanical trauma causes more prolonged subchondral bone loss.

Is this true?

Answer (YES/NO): NO